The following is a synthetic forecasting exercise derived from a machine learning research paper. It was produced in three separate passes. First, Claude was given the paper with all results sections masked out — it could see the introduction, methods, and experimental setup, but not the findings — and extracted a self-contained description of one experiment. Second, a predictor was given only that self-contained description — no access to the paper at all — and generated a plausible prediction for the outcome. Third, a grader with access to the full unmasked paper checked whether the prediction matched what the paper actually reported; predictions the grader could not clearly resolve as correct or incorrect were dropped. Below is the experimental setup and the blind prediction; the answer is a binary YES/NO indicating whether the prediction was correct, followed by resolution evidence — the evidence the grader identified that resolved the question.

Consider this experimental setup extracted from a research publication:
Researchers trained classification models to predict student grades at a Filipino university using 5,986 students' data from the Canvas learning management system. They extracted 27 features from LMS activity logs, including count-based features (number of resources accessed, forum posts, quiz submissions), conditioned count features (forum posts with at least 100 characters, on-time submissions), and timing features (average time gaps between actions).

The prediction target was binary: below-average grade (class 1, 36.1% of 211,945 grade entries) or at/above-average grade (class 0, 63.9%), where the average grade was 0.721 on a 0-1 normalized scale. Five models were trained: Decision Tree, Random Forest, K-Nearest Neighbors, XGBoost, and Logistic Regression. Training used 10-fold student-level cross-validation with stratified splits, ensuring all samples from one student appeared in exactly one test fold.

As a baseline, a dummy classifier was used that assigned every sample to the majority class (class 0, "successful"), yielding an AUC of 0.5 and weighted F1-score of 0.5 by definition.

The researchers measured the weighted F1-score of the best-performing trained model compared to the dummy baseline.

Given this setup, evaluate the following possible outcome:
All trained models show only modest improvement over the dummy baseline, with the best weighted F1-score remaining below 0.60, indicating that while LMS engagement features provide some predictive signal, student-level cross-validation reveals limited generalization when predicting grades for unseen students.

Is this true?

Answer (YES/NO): NO